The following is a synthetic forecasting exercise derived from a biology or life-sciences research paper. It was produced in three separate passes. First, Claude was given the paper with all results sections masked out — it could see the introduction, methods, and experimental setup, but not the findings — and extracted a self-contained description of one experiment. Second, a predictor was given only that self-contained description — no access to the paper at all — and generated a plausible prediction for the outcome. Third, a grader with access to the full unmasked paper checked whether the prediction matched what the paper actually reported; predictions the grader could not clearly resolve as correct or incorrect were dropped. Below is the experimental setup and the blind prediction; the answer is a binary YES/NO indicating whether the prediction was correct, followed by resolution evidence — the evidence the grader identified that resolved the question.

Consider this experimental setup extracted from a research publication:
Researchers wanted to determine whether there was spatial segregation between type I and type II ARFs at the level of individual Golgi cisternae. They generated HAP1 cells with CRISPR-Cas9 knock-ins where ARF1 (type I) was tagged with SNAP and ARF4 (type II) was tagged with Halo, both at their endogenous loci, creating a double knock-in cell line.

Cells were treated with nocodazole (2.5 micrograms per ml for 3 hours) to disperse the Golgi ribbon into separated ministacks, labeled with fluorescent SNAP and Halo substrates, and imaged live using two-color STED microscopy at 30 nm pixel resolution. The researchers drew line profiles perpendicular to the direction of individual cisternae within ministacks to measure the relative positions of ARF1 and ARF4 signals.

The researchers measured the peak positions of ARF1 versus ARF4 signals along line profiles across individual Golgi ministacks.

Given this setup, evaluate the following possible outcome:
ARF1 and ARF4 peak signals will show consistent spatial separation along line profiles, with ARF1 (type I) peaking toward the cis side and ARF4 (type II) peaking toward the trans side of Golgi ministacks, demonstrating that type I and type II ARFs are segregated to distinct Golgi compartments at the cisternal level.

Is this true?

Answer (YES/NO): NO